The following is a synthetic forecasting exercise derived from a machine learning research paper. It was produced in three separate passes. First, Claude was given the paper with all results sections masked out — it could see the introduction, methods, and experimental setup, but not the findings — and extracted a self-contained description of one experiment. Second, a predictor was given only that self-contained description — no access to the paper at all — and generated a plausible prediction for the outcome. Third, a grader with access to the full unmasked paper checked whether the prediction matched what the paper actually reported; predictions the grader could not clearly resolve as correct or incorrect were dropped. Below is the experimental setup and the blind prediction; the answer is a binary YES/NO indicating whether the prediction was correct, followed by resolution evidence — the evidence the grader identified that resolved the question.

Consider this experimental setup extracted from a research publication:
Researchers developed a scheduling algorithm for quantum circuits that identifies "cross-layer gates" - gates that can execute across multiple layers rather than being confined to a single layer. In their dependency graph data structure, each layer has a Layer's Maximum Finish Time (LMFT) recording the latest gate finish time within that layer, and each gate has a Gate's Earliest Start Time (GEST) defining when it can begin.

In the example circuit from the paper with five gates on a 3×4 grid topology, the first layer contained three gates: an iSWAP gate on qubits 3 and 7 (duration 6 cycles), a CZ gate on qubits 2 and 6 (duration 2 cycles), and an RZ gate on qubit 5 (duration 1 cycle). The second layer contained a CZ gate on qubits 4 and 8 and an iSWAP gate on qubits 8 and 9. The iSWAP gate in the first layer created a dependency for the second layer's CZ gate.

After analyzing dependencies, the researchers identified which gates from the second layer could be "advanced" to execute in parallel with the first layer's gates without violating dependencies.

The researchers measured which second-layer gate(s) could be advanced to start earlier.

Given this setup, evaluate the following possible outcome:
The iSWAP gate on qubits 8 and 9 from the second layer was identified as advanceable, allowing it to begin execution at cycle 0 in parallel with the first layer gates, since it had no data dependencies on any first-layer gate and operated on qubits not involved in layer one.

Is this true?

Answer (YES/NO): NO